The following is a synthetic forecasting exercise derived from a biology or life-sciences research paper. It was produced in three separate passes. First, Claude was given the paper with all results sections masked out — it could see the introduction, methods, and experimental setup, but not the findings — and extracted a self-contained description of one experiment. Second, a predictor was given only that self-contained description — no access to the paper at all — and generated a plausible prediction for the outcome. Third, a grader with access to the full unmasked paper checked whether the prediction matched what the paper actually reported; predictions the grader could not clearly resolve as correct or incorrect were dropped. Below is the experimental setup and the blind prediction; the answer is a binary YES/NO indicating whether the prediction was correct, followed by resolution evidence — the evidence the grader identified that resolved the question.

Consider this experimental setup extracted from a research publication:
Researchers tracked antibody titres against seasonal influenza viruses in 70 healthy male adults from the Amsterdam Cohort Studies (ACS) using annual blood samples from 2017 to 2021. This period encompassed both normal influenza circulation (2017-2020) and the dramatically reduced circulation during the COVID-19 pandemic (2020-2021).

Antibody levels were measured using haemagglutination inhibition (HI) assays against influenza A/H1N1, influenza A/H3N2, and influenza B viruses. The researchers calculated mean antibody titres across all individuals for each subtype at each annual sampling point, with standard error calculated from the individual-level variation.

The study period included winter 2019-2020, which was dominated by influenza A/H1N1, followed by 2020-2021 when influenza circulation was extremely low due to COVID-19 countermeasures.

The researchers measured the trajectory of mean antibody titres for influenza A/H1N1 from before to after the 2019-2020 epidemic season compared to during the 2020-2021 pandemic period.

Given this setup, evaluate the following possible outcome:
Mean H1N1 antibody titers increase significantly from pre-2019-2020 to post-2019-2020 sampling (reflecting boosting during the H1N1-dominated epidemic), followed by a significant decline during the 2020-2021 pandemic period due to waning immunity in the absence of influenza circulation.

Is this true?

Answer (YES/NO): NO